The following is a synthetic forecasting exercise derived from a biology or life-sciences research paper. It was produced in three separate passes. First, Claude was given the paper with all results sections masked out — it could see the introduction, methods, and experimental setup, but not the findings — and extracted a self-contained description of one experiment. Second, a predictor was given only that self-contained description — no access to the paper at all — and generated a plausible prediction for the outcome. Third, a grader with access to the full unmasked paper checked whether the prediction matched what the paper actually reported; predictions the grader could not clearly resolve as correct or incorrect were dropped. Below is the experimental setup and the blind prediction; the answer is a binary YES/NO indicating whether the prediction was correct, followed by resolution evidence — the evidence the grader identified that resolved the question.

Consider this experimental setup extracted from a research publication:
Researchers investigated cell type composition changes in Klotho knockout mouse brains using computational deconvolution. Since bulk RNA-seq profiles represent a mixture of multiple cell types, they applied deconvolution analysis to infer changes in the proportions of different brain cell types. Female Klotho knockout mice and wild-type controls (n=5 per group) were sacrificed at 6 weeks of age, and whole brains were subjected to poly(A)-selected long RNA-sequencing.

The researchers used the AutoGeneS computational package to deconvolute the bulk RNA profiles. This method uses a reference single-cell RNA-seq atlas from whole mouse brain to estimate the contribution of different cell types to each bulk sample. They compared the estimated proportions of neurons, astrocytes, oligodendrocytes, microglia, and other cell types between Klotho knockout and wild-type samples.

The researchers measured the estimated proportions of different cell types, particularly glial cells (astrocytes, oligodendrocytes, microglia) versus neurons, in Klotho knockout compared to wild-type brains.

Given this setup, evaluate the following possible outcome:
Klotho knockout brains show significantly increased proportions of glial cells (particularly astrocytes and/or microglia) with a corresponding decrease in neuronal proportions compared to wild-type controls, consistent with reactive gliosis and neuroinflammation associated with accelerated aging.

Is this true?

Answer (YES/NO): NO